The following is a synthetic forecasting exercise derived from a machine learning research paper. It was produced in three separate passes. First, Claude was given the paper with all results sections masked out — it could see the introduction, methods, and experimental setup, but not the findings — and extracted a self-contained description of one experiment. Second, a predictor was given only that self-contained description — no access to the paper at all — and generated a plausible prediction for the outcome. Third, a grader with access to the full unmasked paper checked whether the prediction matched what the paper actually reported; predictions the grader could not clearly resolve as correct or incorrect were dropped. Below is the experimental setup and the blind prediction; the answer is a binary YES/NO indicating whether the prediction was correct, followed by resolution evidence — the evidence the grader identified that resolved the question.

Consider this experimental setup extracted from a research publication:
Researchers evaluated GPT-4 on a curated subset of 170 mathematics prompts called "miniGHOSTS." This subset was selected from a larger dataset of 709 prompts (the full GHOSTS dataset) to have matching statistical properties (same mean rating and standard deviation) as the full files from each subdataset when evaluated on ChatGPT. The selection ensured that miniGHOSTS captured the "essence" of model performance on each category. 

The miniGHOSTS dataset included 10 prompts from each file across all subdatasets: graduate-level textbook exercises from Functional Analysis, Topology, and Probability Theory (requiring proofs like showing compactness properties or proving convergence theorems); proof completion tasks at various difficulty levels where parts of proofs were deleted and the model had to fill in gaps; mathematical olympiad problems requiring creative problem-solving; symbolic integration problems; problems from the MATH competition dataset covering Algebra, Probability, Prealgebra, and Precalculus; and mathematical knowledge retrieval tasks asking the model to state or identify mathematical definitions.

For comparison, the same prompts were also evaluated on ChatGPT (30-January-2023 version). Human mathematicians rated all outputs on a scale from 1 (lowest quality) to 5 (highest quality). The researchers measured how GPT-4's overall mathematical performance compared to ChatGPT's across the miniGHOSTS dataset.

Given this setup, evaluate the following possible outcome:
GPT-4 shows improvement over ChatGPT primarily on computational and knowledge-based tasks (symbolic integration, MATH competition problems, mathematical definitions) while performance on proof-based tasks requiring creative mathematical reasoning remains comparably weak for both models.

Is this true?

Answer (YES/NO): NO